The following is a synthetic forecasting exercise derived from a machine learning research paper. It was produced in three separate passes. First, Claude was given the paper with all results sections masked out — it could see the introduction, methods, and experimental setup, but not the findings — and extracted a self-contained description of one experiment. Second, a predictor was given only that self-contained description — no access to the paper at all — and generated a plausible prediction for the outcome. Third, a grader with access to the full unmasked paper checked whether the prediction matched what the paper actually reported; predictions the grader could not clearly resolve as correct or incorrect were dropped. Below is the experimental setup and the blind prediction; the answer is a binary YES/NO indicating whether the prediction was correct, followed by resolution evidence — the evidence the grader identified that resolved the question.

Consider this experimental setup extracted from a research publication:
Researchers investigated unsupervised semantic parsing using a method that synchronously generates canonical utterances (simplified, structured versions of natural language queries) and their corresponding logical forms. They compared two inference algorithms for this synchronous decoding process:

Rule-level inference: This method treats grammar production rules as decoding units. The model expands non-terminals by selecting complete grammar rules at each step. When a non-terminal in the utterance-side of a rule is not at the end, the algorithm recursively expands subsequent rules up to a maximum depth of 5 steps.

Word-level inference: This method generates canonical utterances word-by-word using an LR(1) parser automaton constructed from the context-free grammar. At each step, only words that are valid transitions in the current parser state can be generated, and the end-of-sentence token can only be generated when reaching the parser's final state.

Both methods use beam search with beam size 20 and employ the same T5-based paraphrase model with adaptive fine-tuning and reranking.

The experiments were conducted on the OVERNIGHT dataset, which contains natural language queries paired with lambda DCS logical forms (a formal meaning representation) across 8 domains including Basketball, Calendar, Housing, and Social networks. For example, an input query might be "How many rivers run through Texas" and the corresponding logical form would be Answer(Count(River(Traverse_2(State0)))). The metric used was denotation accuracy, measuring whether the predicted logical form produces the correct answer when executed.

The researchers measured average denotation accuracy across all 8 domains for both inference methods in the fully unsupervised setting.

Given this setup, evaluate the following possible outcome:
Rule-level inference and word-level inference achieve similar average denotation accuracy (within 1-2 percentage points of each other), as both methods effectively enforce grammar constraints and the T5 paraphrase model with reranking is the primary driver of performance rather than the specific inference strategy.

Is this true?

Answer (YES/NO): NO